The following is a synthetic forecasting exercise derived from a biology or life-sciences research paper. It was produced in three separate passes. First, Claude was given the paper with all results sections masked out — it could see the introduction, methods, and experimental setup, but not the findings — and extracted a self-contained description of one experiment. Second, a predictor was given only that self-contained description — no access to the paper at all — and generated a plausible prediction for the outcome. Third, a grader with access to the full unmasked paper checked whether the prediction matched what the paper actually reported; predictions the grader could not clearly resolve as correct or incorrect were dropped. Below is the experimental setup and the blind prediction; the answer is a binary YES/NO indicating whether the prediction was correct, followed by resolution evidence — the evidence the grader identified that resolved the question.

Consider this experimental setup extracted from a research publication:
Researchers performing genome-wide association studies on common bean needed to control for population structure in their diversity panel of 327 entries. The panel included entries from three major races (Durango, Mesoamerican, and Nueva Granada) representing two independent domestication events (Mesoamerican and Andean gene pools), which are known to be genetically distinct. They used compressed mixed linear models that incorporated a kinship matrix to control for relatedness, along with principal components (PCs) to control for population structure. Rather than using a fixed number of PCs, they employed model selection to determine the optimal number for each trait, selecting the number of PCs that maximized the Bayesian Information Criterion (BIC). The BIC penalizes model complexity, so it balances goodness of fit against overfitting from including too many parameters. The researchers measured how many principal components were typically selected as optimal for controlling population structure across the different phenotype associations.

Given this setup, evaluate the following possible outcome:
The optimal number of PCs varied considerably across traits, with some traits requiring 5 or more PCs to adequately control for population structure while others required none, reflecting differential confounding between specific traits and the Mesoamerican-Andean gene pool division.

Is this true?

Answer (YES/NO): YES